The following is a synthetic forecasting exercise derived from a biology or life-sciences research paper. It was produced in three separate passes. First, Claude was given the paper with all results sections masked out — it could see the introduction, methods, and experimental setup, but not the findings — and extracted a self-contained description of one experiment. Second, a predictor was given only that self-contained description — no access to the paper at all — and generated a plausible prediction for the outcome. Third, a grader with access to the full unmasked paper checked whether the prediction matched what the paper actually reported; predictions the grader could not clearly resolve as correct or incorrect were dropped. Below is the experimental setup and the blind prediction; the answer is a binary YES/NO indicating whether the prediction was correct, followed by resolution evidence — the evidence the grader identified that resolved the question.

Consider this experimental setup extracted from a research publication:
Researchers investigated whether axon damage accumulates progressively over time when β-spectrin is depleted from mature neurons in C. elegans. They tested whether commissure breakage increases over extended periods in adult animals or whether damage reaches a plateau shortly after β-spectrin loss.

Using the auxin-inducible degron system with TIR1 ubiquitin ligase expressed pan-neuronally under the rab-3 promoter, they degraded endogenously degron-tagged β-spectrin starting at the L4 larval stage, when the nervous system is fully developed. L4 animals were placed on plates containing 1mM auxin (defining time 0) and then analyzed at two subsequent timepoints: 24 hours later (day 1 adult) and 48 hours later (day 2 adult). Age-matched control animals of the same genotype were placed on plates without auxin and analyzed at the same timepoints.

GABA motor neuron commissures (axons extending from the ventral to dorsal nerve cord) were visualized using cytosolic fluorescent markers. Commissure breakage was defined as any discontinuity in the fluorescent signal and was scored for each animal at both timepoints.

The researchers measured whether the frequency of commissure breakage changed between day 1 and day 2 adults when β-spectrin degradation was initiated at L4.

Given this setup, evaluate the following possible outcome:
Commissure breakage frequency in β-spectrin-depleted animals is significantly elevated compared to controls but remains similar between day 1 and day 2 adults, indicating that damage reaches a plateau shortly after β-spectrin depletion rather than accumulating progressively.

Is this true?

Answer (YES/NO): NO